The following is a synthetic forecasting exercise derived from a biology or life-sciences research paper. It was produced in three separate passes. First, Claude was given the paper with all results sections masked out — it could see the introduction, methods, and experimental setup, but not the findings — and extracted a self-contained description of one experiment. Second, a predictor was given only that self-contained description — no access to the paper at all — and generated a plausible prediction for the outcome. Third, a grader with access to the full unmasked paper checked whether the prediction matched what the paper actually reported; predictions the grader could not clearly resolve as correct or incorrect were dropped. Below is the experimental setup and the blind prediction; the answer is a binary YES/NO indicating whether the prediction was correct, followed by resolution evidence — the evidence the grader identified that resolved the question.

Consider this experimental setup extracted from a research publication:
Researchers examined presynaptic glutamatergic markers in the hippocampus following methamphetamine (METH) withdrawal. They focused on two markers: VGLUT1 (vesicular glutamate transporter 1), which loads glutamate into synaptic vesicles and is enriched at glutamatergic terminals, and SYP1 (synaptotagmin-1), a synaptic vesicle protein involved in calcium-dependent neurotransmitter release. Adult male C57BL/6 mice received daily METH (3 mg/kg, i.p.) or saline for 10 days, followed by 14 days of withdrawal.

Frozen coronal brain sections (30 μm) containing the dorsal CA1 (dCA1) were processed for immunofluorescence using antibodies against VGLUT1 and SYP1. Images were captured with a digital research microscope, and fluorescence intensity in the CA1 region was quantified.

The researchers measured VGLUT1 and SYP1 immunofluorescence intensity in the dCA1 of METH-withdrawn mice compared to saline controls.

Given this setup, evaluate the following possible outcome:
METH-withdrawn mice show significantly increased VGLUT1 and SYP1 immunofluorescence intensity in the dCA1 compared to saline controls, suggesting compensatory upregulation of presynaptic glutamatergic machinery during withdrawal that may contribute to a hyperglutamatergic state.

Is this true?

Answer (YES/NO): NO